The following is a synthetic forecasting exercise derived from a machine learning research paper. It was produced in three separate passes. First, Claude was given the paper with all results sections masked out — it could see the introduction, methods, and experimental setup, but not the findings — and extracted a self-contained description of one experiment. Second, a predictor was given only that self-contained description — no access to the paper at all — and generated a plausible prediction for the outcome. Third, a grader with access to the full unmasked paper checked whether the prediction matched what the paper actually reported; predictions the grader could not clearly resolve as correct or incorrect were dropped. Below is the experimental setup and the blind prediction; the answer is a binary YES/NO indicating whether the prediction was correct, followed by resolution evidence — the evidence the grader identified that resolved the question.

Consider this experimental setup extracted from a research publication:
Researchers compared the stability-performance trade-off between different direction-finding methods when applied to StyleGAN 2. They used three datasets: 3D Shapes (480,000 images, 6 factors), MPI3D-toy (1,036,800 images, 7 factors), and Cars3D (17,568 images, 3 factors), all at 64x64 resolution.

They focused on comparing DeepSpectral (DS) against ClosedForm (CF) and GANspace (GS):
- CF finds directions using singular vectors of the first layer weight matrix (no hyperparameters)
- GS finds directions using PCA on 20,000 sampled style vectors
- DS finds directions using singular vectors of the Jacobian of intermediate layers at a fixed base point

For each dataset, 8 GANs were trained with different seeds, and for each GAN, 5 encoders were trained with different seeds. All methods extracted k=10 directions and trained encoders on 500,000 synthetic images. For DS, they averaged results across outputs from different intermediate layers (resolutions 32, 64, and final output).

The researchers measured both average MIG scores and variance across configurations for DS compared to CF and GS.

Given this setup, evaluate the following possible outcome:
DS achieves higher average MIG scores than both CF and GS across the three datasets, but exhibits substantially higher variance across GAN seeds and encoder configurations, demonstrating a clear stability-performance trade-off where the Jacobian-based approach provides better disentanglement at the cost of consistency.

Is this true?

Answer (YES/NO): NO